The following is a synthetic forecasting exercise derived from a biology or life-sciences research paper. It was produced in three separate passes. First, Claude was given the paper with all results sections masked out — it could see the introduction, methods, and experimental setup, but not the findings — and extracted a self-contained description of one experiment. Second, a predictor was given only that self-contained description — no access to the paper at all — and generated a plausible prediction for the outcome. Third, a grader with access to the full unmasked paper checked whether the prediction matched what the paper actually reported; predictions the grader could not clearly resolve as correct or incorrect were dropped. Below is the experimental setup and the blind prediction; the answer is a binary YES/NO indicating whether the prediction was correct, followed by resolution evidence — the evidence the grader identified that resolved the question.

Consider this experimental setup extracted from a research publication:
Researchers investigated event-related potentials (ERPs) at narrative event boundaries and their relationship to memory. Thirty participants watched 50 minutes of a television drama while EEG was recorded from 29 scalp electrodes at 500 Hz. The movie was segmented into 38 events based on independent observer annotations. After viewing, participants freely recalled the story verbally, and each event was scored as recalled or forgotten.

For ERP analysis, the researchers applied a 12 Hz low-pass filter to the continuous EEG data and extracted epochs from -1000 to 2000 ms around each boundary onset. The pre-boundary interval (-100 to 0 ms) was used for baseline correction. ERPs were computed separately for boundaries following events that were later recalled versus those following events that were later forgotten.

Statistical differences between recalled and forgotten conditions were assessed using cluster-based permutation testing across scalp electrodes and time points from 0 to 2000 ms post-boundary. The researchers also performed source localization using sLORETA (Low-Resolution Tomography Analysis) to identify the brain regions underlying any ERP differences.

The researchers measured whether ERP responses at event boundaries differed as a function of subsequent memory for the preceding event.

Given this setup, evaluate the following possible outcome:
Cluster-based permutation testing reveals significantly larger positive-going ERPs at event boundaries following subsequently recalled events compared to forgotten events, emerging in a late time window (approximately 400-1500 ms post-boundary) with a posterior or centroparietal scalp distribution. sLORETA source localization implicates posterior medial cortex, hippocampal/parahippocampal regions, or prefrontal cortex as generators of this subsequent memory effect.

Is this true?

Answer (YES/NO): NO